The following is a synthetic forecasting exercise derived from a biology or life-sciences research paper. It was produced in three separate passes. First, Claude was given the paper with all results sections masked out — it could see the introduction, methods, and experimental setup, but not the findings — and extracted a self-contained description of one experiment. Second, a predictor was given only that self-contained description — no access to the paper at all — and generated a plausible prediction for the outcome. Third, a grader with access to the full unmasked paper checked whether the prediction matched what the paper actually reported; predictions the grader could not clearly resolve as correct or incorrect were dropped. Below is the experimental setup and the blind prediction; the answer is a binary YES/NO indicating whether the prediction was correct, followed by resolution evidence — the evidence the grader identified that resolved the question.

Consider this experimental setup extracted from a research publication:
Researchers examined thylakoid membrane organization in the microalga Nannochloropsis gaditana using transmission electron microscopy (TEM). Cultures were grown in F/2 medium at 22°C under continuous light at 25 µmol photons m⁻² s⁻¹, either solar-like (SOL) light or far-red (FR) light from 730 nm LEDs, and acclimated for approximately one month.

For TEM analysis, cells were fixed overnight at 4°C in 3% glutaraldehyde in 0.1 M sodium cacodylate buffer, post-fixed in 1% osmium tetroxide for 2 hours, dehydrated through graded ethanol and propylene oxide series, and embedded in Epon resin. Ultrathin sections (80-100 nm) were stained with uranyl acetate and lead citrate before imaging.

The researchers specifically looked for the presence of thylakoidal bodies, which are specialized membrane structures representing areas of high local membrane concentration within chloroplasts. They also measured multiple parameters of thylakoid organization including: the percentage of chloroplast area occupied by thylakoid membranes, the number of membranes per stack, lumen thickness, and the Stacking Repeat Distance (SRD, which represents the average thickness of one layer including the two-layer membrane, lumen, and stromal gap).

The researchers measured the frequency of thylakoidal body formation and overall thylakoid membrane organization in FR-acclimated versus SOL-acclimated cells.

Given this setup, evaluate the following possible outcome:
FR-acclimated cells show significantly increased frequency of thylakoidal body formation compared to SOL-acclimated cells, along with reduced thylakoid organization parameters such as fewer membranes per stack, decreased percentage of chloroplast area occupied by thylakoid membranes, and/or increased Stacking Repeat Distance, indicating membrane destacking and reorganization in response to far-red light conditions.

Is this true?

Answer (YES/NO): NO